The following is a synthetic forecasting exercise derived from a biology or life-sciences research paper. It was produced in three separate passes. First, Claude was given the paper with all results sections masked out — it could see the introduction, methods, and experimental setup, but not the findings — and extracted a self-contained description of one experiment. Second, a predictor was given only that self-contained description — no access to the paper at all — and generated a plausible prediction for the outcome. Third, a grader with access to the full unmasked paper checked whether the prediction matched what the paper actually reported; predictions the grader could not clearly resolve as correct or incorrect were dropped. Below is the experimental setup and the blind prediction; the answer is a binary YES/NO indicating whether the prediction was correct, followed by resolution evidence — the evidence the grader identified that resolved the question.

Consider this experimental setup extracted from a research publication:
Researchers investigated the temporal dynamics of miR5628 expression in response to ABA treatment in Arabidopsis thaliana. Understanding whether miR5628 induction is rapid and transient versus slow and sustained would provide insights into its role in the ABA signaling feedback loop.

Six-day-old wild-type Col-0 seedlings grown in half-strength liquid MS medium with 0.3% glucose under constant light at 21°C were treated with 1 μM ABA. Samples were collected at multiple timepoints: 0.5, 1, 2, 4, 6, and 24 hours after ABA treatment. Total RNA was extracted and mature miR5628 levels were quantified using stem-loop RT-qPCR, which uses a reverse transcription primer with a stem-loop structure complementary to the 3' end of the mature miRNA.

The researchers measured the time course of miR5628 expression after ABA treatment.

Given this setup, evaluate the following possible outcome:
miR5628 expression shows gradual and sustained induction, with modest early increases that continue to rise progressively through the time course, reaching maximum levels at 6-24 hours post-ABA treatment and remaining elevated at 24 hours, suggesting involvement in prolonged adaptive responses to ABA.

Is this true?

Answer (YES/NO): NO